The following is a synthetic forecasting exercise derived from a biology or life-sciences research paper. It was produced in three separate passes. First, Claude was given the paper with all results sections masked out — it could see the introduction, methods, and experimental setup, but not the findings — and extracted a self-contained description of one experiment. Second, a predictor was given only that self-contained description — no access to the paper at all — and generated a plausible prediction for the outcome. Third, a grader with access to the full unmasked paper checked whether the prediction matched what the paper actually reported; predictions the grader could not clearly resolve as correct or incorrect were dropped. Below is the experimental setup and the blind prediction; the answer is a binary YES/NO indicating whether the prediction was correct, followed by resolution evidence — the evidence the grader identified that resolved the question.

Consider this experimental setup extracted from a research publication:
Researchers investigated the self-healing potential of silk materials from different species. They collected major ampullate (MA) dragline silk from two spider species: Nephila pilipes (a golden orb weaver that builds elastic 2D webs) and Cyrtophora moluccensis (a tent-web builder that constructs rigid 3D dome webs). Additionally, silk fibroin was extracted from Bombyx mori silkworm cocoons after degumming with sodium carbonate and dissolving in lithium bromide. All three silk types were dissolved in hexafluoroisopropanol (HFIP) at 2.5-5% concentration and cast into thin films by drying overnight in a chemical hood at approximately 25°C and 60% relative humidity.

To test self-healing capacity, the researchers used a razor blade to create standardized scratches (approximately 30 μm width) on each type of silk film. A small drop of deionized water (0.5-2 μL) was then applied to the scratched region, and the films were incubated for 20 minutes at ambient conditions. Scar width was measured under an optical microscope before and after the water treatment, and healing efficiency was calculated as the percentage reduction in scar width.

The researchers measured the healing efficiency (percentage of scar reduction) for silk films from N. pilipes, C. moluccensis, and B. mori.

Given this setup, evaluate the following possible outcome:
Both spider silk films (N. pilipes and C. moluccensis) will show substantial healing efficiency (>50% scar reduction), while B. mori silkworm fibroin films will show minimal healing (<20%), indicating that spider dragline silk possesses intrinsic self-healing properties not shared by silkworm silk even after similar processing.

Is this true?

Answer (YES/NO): NO